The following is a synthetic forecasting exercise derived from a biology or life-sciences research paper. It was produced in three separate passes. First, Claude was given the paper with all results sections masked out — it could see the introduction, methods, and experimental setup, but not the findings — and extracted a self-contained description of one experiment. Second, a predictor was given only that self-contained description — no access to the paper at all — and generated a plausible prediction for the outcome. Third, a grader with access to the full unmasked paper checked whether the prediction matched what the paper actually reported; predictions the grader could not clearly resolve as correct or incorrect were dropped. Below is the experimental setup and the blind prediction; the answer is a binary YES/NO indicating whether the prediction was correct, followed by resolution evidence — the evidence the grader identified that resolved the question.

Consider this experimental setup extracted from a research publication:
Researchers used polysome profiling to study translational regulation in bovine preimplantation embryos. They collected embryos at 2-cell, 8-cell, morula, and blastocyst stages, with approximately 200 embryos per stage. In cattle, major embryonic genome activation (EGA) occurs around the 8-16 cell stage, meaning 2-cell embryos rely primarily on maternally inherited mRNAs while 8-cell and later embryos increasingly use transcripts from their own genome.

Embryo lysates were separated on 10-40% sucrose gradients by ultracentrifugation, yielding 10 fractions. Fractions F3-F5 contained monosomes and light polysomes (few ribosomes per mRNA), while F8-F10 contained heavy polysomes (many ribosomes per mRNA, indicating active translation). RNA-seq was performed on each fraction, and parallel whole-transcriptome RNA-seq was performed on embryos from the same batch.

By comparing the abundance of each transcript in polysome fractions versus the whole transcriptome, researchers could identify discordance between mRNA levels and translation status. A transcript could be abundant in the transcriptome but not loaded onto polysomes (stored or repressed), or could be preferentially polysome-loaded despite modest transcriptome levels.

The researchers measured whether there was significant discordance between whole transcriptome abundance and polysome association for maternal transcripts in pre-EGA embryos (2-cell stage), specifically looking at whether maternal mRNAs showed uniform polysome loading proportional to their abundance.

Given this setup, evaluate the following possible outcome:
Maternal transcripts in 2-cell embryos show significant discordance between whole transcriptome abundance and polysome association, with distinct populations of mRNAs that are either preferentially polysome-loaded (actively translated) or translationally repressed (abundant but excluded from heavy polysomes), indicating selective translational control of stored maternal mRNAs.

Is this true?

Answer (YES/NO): YES